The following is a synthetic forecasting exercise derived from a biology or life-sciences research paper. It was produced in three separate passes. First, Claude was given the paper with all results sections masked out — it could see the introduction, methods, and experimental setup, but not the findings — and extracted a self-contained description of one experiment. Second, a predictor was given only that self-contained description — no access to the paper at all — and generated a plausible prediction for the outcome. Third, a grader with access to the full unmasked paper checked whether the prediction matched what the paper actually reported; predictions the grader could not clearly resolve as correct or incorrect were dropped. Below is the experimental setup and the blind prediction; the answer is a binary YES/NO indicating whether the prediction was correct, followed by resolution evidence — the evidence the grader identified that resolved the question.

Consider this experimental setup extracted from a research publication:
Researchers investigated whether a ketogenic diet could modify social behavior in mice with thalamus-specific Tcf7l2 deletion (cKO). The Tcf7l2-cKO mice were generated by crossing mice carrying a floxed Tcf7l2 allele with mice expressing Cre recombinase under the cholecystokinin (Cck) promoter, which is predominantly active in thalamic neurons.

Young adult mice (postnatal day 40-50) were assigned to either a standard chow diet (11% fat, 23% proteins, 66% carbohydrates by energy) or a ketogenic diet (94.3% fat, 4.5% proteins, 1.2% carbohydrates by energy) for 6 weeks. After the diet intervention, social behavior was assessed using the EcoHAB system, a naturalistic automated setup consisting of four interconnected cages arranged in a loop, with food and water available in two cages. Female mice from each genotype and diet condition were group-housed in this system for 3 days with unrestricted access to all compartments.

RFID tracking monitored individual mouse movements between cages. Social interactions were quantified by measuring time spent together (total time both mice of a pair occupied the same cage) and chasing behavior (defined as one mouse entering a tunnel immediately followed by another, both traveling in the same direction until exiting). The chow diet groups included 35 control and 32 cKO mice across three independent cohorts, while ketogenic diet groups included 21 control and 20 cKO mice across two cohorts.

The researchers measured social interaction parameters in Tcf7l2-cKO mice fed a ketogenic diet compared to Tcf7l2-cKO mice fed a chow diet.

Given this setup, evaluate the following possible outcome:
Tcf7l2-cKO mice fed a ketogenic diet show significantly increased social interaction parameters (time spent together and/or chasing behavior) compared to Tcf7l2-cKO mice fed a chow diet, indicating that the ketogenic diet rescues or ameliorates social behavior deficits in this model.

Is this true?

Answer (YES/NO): NO